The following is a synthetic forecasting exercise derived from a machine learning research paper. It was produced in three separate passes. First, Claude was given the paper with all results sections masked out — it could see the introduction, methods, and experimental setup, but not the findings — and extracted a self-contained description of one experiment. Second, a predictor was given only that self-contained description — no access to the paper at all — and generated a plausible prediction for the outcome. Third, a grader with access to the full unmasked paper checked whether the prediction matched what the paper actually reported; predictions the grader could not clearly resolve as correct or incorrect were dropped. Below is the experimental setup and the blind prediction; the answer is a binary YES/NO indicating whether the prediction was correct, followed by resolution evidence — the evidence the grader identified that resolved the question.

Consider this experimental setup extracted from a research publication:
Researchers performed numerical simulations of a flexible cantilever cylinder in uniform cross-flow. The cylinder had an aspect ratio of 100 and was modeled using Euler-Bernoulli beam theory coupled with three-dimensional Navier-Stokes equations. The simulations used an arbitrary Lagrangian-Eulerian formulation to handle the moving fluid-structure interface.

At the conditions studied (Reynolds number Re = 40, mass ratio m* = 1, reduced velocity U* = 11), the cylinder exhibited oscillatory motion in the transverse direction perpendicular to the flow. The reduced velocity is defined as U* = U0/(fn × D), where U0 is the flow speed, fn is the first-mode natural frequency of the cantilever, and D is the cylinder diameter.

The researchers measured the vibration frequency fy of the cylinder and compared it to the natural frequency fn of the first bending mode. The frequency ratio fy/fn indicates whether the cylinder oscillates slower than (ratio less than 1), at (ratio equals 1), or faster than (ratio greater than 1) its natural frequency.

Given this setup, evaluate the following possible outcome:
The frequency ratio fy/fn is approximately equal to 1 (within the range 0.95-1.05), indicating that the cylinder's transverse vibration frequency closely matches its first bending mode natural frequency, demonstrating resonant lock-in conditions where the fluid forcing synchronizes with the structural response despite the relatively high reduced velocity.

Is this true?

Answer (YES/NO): NO